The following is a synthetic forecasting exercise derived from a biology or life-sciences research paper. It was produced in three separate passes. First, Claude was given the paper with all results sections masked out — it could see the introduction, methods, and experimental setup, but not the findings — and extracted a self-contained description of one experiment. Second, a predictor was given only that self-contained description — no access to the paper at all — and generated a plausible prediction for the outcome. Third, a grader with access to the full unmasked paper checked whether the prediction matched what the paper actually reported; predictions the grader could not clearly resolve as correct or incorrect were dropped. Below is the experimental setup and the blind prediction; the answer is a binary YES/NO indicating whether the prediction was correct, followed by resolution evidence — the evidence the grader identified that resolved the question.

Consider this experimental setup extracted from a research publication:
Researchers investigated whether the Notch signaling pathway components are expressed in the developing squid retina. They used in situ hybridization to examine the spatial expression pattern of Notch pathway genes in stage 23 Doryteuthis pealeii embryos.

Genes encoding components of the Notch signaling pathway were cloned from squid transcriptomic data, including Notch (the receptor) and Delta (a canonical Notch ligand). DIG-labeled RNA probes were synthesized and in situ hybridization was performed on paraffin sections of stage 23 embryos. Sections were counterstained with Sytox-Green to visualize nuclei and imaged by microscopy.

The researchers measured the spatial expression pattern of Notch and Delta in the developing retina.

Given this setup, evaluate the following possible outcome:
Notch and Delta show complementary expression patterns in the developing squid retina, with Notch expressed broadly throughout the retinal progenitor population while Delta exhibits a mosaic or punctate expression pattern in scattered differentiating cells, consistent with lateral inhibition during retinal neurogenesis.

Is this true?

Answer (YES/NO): NO